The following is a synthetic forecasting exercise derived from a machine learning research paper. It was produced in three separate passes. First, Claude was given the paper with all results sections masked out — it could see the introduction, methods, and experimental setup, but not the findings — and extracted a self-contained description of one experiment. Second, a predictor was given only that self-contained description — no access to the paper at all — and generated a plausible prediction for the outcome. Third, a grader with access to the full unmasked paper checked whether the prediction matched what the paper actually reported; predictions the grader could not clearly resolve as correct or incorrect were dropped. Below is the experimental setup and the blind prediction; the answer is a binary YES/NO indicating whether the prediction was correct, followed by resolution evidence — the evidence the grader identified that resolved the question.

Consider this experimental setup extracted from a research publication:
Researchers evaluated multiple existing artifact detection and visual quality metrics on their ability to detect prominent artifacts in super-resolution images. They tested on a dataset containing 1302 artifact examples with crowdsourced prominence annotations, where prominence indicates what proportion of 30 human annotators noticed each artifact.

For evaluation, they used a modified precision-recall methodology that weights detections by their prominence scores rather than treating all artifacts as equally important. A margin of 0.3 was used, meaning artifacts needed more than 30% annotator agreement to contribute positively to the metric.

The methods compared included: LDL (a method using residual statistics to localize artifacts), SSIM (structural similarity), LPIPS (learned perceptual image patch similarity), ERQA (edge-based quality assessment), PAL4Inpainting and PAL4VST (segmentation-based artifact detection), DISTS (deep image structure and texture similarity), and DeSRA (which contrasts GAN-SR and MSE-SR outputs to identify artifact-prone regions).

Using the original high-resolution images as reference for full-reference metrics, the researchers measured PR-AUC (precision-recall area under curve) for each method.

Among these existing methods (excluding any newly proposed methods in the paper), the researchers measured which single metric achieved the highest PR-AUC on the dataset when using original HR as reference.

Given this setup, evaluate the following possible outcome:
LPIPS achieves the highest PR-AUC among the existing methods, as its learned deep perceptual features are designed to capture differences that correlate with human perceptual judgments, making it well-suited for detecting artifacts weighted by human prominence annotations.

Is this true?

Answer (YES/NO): NO